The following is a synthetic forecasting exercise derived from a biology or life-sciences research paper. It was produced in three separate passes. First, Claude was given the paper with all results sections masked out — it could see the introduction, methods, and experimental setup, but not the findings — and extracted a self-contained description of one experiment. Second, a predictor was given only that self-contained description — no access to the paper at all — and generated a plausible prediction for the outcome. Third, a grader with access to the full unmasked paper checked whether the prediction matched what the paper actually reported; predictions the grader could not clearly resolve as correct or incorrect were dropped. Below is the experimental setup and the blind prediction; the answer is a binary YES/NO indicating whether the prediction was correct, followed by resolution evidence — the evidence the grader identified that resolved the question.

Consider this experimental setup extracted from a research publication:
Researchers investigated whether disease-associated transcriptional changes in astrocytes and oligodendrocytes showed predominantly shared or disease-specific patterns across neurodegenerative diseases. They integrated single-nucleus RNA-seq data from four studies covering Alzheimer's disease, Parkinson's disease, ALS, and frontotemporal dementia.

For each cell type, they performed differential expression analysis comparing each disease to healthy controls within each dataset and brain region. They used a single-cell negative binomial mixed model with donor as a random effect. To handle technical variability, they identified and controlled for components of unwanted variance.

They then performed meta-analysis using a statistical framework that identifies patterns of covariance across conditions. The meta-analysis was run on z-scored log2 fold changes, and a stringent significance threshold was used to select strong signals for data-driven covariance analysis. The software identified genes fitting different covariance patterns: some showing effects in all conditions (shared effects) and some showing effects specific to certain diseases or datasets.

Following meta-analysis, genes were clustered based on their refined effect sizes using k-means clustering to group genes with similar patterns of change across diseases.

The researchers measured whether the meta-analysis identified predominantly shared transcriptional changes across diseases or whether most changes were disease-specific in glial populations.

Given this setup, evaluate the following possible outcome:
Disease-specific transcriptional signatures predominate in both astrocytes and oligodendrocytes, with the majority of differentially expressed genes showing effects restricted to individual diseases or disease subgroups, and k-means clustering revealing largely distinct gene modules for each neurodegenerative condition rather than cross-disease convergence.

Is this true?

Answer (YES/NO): NO